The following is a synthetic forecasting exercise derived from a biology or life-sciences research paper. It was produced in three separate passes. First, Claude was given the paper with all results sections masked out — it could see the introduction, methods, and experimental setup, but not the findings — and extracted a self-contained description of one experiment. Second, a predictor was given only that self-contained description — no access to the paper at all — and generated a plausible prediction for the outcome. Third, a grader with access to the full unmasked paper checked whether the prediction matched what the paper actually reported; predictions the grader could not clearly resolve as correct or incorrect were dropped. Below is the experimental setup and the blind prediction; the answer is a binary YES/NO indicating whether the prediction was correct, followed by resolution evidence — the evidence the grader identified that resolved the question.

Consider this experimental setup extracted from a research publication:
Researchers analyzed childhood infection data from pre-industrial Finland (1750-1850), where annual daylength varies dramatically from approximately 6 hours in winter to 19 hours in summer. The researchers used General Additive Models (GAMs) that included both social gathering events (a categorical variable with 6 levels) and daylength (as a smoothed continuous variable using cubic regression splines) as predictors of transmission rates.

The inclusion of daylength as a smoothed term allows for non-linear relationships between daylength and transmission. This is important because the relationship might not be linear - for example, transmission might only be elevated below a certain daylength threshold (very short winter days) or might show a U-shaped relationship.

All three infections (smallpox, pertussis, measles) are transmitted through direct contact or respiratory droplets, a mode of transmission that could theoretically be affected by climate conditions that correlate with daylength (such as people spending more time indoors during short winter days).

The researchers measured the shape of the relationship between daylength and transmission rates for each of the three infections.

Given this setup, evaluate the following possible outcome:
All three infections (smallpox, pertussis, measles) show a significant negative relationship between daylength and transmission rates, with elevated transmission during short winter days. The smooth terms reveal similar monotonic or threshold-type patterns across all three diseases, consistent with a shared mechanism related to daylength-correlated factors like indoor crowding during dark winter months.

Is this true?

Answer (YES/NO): NO